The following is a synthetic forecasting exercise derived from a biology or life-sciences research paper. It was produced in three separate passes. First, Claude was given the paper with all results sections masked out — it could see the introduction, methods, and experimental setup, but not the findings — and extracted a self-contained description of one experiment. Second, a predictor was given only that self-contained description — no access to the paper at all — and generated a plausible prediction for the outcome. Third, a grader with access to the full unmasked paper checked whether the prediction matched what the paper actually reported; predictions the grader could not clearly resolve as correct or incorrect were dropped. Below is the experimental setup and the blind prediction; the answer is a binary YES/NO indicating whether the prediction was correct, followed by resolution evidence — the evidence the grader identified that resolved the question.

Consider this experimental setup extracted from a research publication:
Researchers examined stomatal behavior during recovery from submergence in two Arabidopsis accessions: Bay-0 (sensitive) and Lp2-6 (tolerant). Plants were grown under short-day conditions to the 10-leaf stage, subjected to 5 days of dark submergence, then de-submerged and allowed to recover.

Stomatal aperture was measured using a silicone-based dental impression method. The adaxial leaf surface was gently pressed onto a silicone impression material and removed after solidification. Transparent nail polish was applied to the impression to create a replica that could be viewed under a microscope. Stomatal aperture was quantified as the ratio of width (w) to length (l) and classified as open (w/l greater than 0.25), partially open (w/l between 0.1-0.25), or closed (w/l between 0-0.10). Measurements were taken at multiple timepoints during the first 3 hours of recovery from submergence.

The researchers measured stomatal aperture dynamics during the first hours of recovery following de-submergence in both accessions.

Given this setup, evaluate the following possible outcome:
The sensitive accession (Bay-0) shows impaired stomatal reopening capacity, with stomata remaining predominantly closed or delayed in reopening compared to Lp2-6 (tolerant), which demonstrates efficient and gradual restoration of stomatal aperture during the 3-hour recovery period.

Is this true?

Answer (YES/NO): NO